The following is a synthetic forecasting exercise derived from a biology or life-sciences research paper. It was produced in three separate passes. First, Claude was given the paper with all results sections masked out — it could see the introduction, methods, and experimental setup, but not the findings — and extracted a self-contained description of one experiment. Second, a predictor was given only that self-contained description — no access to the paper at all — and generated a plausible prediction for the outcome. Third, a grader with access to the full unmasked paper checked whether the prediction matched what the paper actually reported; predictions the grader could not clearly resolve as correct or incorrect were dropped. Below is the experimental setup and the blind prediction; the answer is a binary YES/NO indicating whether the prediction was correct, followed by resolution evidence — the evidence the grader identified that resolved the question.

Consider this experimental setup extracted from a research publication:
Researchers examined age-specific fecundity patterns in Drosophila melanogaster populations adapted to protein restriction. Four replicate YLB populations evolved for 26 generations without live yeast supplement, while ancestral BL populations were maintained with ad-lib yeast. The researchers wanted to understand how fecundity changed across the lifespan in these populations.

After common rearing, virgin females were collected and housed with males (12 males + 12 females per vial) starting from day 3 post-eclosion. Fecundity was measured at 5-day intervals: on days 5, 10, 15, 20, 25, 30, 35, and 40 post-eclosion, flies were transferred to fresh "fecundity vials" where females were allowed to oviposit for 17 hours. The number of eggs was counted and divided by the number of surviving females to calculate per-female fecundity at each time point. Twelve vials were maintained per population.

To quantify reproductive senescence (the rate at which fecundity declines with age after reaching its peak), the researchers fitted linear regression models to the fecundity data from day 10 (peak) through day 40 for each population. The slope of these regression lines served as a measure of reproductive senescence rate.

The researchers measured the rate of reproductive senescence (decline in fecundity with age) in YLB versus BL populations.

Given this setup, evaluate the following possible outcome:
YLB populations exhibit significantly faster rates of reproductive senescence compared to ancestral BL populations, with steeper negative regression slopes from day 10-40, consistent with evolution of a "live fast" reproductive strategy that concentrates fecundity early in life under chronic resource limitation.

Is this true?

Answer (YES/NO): YES